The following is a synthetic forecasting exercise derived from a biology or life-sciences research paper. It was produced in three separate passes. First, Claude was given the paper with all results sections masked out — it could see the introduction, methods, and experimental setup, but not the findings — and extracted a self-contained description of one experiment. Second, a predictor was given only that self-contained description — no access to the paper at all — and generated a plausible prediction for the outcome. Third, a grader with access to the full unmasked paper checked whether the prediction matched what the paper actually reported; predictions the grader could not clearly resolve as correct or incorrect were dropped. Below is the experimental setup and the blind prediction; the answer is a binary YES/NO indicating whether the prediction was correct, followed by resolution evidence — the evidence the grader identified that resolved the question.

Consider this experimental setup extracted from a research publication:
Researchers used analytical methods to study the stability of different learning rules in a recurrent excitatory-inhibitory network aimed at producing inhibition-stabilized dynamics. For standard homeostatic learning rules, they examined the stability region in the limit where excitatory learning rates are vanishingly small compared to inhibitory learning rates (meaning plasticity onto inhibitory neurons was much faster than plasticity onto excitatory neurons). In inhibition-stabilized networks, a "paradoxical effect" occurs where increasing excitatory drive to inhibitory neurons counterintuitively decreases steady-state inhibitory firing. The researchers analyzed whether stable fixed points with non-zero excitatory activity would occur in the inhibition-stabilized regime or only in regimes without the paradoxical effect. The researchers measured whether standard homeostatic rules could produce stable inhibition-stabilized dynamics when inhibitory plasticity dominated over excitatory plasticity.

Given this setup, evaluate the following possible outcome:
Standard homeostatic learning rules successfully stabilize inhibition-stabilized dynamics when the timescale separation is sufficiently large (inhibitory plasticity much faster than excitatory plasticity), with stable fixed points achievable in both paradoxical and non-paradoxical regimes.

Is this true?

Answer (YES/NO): NO